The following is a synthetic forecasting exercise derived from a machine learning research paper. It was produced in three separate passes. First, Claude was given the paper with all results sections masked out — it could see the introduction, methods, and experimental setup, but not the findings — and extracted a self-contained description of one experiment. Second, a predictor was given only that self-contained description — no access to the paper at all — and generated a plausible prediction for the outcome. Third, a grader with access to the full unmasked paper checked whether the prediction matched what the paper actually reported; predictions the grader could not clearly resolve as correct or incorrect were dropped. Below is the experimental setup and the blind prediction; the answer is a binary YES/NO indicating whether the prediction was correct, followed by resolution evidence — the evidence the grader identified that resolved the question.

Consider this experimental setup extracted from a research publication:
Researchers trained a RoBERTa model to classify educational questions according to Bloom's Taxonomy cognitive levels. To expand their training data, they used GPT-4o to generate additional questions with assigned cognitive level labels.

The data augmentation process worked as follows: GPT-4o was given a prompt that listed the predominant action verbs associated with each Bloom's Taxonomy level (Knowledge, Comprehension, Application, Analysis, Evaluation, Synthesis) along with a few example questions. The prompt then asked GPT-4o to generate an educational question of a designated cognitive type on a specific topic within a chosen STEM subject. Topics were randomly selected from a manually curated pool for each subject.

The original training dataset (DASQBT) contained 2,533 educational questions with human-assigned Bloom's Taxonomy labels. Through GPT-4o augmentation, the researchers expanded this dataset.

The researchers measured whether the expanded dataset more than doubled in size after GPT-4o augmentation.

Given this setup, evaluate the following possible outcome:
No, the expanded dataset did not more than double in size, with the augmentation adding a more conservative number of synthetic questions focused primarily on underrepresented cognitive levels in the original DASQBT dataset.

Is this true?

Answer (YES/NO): NO